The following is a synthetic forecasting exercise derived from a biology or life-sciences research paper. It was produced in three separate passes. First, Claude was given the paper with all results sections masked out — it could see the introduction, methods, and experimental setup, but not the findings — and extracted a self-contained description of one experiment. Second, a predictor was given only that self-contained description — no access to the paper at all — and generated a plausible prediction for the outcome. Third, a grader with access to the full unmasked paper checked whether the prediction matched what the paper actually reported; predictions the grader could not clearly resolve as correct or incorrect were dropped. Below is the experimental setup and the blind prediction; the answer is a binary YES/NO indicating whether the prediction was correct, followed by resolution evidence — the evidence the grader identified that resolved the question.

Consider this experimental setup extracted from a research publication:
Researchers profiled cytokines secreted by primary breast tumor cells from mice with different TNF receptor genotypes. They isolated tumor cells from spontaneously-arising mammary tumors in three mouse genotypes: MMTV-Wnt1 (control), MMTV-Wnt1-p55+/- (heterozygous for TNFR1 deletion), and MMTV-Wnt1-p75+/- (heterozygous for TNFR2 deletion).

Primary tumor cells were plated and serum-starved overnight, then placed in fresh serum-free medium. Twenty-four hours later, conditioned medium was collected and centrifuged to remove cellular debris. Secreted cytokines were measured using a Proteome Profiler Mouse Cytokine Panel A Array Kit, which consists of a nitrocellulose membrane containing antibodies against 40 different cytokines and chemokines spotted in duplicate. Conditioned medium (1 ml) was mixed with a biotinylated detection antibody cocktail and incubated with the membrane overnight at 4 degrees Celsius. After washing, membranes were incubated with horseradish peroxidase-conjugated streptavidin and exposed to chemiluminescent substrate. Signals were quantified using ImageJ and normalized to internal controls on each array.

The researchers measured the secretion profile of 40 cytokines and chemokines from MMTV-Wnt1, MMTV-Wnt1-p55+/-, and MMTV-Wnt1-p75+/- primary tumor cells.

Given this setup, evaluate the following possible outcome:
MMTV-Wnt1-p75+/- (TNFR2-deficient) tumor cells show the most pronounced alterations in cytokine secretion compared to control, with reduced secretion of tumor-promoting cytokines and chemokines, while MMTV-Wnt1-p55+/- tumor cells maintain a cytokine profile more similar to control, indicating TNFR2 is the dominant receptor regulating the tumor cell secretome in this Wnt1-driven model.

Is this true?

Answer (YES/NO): NO